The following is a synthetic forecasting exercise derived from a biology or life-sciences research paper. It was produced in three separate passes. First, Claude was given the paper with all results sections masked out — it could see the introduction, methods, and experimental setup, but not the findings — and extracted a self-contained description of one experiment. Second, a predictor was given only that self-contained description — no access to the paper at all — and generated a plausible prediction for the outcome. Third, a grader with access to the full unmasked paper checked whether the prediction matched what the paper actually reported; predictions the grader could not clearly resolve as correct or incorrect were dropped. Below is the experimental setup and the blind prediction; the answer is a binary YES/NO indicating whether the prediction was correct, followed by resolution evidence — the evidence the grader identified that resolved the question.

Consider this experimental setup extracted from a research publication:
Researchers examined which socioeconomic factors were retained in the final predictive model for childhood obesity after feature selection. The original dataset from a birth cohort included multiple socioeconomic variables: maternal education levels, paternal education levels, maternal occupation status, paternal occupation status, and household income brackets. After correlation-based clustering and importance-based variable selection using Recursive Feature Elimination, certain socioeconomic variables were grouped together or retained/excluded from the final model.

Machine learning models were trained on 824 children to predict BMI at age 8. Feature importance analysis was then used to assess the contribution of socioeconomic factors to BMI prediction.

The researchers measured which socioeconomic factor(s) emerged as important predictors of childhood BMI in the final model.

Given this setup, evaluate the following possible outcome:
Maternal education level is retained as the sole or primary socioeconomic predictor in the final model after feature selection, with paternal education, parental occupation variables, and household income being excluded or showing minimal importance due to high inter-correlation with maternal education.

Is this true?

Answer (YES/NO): NO